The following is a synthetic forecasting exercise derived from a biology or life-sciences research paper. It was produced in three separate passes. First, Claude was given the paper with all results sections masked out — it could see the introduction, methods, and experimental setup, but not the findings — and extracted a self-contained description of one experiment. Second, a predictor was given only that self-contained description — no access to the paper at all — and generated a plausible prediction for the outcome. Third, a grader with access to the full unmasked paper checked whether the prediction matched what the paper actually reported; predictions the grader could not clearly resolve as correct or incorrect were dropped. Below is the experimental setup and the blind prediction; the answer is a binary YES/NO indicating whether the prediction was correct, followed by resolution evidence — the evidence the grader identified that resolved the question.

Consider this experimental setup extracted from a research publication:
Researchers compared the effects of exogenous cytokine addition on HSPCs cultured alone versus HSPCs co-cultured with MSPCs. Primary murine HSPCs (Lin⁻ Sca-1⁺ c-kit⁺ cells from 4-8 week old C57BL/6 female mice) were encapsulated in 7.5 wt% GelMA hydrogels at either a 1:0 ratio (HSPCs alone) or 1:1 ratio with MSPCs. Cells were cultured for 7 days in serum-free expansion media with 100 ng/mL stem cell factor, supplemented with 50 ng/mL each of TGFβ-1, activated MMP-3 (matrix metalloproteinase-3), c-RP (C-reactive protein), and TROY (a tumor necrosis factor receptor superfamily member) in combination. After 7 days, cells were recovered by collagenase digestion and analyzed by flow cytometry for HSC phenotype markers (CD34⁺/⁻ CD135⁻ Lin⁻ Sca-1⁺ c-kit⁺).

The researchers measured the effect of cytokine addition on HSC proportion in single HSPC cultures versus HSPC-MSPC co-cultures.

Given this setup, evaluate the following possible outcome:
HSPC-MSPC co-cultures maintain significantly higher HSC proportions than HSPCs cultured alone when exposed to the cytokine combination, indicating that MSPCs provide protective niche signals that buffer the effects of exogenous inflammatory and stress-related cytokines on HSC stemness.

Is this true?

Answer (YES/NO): NO